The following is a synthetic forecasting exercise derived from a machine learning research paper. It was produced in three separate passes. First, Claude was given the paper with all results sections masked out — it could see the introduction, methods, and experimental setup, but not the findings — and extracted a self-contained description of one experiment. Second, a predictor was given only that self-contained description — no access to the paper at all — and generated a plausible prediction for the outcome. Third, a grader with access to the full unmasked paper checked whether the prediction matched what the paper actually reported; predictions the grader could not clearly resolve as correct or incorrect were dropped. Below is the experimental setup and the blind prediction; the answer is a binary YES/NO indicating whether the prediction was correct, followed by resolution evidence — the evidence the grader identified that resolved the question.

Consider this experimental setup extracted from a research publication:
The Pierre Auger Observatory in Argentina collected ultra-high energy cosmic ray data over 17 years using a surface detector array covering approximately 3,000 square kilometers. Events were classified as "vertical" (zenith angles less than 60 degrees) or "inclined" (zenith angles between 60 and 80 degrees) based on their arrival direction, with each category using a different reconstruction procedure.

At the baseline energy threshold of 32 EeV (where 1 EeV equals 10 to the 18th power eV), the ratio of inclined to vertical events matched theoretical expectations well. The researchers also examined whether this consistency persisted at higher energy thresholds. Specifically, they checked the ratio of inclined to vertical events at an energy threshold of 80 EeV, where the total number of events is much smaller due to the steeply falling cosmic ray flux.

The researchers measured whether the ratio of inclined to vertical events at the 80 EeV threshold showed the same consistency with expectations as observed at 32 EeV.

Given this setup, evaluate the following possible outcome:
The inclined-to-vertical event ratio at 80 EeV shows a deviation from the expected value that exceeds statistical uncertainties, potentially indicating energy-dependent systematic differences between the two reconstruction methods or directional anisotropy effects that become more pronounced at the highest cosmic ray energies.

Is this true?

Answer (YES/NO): YES